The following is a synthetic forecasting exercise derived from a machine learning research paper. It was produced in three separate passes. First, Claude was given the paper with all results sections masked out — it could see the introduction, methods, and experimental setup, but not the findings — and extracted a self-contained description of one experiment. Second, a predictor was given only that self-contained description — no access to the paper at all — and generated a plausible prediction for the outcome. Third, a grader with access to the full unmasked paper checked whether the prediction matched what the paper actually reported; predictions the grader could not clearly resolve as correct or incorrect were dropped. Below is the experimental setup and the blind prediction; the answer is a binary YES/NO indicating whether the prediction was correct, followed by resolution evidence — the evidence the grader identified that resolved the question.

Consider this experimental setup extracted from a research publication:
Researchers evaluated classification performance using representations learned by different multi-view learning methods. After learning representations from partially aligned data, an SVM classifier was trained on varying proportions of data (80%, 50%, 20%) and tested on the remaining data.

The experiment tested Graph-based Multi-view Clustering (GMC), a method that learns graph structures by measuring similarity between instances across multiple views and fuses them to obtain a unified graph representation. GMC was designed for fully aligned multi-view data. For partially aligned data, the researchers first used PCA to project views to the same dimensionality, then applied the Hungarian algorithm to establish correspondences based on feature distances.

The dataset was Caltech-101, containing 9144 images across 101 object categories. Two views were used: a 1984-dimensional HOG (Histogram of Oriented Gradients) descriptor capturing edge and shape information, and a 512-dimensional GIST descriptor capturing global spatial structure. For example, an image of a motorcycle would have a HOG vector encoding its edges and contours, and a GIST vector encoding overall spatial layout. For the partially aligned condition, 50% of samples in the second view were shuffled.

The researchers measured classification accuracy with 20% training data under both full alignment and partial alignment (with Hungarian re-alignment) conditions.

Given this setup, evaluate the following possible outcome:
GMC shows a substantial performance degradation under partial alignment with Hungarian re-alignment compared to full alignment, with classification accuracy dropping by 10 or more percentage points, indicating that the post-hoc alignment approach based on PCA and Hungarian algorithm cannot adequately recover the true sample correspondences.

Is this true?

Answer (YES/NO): YES